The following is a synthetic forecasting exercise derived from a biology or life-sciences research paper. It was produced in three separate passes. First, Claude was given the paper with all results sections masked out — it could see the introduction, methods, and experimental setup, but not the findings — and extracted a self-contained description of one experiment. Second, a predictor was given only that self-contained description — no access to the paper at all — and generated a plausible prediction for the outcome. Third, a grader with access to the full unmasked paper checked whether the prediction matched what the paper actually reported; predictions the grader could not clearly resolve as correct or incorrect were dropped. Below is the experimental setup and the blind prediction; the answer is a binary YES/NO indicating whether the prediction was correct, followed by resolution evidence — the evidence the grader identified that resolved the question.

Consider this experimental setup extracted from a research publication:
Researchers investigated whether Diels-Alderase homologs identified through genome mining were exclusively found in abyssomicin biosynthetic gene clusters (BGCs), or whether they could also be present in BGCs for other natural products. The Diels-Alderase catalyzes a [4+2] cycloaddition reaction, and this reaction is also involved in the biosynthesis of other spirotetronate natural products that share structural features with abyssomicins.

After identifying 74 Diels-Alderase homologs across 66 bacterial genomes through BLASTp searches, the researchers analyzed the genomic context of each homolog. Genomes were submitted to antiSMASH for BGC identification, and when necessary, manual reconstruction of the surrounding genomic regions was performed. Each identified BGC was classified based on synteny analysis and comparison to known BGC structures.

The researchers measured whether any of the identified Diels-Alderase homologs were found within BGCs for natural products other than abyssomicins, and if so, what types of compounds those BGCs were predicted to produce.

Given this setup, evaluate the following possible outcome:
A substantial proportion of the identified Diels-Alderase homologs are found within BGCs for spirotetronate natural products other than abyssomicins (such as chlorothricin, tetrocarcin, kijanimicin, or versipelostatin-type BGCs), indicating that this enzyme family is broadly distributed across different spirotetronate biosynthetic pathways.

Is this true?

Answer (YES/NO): NO